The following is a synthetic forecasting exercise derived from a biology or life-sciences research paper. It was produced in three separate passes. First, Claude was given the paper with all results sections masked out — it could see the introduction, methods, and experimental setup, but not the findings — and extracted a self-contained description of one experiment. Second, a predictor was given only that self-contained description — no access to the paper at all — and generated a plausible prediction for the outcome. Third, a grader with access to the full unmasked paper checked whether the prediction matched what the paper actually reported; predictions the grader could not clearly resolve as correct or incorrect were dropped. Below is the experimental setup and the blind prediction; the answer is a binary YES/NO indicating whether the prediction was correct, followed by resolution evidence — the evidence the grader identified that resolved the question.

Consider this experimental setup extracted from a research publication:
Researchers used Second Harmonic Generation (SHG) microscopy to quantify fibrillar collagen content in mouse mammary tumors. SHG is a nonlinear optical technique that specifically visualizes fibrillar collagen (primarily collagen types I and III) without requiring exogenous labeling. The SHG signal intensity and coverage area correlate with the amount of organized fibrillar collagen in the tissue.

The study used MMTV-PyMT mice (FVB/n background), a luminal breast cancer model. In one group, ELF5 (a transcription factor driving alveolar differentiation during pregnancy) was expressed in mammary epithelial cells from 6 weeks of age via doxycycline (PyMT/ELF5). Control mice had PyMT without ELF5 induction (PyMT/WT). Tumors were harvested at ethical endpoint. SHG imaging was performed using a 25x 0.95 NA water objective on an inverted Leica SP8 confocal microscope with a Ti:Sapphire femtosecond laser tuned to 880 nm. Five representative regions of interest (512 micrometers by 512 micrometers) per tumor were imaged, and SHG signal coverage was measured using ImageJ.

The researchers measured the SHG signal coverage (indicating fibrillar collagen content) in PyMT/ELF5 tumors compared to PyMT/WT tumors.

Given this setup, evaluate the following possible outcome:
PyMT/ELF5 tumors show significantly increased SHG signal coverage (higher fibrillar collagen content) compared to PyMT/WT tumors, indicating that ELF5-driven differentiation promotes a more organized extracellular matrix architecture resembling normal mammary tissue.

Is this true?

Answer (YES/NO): YES